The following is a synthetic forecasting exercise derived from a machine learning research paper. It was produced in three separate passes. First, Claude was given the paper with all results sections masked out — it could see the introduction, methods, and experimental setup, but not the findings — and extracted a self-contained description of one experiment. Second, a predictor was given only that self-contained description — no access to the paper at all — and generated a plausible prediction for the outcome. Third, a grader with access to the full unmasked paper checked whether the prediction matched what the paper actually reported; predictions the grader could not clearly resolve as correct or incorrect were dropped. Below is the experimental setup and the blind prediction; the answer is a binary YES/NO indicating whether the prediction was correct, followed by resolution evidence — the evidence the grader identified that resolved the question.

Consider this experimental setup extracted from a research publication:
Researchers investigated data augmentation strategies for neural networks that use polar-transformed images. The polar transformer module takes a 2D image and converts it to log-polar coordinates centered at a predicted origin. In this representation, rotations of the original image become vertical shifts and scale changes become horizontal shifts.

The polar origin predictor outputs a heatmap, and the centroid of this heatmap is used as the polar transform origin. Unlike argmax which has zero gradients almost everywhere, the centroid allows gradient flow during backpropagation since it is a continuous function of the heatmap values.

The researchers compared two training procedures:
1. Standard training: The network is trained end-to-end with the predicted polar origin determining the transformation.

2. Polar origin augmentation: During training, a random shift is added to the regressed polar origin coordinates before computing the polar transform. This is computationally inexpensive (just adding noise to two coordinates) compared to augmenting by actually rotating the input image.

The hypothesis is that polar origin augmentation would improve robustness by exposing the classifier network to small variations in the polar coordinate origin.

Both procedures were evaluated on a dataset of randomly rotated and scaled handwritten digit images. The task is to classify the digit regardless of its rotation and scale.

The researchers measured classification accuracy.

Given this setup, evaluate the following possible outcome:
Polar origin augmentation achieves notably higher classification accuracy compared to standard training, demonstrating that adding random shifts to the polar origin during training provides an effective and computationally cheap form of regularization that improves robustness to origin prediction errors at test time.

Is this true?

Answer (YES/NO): YES